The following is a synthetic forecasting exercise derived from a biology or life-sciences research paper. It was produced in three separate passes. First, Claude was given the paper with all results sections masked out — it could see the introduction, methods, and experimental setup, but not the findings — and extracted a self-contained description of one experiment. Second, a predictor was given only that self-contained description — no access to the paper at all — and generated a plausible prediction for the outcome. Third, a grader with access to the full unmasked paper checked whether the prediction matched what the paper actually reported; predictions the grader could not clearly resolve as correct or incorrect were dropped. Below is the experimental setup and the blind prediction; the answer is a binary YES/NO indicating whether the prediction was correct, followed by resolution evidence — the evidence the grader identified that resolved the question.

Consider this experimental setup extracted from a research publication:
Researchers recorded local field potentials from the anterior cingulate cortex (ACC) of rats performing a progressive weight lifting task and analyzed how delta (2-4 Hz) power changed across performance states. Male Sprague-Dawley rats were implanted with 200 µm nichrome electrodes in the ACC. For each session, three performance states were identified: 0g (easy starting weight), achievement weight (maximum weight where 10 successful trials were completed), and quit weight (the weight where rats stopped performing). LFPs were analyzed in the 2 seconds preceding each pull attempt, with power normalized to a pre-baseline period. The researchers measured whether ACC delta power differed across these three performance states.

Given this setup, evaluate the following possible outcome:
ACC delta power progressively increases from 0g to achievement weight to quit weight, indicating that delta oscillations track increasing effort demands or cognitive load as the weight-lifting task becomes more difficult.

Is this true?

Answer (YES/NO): NO